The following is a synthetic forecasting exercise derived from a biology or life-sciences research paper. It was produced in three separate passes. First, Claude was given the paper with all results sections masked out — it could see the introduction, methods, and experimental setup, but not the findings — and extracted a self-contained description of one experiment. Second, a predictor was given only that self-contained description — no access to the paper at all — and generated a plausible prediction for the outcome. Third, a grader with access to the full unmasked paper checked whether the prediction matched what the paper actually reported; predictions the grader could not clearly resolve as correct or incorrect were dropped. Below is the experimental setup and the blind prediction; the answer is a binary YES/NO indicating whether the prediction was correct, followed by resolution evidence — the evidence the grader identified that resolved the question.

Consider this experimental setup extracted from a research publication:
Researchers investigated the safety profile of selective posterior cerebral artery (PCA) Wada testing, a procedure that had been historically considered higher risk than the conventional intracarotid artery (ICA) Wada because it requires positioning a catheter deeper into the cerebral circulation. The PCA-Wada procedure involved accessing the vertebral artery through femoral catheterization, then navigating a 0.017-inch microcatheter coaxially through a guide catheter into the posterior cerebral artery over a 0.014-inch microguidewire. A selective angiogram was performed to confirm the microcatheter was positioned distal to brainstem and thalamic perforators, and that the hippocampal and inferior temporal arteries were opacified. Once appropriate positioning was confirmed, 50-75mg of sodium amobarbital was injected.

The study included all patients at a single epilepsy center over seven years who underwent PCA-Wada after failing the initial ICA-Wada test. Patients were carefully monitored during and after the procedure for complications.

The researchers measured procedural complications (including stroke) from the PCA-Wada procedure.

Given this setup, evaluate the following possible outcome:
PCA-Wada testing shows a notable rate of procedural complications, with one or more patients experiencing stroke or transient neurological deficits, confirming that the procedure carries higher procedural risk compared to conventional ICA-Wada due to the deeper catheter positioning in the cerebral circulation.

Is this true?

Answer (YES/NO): NO